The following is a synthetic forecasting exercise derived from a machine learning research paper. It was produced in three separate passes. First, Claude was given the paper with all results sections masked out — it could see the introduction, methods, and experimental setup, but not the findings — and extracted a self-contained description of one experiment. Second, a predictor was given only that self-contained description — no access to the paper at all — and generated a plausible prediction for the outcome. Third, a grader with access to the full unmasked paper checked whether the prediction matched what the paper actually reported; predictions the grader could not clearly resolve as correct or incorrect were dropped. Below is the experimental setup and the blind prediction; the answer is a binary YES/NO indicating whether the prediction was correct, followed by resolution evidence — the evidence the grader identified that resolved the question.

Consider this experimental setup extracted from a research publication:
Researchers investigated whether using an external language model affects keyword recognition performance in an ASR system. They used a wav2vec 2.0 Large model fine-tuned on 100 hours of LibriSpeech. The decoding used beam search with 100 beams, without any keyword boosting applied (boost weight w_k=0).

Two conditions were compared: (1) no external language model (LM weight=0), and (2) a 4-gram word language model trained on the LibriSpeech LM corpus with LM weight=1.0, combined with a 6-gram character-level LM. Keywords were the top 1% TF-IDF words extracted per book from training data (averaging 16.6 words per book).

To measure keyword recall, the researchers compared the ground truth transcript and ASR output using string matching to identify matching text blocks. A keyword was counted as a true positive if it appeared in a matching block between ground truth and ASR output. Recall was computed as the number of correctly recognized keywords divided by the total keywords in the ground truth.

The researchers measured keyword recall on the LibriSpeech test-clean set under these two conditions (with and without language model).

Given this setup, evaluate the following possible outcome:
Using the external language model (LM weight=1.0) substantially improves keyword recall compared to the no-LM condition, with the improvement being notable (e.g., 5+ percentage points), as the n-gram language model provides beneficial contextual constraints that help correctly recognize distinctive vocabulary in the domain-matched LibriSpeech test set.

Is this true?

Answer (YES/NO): NO